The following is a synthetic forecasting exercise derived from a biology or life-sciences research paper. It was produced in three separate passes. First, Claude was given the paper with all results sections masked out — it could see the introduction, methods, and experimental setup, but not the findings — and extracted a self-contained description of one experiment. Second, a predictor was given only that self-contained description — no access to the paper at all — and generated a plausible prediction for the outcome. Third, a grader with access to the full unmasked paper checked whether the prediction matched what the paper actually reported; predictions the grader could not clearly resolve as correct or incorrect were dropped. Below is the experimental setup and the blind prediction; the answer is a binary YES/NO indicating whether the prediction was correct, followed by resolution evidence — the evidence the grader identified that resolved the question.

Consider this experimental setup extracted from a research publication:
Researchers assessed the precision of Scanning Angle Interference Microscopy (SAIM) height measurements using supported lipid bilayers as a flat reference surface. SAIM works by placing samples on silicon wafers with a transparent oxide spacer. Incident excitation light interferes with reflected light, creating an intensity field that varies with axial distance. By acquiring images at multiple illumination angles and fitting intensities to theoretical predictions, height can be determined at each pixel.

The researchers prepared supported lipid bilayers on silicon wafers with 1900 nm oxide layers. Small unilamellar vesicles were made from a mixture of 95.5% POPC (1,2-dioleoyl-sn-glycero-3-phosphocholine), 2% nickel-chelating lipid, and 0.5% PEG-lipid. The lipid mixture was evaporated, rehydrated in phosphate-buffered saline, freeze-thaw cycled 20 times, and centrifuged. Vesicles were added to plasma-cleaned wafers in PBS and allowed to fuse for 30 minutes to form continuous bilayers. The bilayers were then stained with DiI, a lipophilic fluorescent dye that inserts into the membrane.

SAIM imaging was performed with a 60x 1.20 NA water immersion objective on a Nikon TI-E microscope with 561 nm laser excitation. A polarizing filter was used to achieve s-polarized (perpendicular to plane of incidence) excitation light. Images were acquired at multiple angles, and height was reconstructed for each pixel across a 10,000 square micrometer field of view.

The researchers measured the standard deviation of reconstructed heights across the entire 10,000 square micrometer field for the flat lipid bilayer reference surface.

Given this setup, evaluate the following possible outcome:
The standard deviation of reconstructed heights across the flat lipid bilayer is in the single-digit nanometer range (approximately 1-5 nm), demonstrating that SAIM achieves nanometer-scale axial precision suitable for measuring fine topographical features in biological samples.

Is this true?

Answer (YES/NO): YES